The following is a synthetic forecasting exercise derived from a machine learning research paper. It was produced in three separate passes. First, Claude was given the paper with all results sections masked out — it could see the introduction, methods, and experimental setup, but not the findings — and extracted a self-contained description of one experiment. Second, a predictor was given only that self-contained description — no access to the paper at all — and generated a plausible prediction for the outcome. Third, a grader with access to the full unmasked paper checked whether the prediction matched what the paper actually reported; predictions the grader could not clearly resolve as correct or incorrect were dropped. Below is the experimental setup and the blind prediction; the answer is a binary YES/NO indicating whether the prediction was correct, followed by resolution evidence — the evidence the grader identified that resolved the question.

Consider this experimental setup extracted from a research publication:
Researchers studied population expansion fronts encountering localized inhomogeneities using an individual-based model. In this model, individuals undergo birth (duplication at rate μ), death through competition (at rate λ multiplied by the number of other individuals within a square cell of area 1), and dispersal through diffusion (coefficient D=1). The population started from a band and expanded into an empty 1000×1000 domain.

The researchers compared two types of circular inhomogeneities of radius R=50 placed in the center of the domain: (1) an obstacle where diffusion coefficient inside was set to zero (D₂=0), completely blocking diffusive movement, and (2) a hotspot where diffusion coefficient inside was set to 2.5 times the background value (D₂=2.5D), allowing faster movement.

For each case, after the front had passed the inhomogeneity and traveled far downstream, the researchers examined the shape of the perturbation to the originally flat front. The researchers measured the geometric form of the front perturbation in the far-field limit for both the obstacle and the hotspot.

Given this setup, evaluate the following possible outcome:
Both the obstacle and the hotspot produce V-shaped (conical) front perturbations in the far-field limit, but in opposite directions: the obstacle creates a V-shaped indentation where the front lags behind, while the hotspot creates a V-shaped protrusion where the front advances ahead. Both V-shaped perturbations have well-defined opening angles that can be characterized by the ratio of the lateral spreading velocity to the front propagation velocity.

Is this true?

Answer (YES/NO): NO